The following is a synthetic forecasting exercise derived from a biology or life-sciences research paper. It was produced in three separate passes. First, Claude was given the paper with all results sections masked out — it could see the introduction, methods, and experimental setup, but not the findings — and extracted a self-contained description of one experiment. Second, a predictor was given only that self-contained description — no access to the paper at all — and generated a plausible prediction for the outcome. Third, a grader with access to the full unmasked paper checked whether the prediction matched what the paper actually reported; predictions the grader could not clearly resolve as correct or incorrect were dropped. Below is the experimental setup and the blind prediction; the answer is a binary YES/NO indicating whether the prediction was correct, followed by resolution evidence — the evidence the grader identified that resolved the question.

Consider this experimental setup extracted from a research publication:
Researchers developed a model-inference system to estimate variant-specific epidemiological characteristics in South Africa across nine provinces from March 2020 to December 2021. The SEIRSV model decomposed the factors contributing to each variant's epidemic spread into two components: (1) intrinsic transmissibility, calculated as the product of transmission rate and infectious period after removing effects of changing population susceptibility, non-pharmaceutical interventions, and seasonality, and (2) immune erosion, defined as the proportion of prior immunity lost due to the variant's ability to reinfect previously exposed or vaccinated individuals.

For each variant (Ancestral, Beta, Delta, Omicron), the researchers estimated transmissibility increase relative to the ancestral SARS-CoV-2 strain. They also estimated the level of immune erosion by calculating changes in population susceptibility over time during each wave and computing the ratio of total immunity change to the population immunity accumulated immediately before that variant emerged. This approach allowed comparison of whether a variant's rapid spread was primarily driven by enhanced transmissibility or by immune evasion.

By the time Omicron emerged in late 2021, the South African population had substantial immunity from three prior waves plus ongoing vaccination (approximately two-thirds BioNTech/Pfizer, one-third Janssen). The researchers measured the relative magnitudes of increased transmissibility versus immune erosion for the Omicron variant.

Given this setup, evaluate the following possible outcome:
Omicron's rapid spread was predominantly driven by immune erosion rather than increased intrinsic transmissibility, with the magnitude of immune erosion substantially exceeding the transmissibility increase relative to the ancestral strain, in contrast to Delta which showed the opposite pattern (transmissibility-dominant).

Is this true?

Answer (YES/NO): NO